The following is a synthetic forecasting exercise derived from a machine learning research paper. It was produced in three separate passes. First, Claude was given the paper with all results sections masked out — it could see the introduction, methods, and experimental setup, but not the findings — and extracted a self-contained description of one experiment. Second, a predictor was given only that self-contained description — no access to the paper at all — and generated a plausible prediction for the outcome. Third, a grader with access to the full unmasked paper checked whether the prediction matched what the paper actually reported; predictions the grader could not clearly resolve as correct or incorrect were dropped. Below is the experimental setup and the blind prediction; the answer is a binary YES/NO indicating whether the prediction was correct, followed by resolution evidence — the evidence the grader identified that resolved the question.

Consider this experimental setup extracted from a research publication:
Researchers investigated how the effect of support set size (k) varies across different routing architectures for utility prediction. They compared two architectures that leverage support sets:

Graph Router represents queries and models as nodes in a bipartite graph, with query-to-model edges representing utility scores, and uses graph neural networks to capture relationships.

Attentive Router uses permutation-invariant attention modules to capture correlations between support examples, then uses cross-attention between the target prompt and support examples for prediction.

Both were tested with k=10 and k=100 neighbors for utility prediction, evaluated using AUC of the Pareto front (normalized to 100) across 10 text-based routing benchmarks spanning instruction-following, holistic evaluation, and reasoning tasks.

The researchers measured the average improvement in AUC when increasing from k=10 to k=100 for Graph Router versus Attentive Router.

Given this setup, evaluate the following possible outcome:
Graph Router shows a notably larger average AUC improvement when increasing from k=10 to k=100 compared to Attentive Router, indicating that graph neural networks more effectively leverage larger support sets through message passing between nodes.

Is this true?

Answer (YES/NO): YES